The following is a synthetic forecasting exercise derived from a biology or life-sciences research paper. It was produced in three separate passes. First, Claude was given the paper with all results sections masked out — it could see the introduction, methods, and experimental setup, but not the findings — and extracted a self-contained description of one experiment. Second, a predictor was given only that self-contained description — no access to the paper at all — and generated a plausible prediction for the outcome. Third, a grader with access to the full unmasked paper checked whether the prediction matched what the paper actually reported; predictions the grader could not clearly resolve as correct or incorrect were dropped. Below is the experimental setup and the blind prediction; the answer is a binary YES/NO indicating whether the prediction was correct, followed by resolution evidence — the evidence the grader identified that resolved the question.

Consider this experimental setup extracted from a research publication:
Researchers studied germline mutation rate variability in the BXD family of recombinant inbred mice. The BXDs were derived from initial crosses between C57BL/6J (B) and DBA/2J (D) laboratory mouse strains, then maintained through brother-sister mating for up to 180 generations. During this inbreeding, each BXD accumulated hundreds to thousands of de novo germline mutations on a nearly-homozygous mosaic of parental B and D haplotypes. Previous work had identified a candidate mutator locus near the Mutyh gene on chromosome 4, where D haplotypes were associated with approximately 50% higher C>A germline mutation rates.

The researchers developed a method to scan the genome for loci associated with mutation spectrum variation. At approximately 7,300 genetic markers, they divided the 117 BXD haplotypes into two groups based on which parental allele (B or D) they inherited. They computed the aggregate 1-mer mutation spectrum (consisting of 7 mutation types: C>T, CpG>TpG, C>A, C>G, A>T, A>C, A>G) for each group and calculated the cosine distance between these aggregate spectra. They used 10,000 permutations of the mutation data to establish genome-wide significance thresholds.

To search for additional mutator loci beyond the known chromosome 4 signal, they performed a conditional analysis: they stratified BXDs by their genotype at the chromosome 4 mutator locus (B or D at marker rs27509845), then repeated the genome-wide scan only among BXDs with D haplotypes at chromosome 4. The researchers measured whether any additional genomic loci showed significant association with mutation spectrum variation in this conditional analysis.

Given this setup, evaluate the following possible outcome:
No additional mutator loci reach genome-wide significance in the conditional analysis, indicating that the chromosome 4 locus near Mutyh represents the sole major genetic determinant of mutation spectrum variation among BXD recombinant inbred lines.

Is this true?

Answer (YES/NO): NO